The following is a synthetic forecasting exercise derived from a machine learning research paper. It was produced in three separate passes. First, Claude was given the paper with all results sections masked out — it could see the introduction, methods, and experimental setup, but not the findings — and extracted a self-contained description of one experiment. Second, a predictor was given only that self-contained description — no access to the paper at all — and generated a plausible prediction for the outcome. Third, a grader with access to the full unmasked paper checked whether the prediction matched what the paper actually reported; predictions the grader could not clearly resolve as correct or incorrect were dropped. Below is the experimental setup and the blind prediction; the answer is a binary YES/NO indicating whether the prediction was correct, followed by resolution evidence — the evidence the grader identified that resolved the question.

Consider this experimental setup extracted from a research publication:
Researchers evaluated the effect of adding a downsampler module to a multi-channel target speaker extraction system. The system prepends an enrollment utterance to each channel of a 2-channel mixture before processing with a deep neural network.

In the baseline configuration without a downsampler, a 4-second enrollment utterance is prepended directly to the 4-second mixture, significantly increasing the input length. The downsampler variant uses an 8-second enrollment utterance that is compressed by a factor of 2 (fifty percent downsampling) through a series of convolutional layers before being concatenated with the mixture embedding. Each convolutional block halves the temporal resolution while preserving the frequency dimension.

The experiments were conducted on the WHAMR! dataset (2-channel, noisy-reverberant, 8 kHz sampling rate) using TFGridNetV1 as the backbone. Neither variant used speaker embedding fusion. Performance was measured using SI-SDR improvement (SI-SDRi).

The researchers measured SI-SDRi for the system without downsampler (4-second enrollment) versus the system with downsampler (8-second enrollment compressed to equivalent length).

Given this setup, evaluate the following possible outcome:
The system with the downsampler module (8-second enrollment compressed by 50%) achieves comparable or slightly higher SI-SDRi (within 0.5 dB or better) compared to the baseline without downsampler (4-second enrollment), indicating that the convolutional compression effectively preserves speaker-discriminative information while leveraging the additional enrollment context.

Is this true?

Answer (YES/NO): YES